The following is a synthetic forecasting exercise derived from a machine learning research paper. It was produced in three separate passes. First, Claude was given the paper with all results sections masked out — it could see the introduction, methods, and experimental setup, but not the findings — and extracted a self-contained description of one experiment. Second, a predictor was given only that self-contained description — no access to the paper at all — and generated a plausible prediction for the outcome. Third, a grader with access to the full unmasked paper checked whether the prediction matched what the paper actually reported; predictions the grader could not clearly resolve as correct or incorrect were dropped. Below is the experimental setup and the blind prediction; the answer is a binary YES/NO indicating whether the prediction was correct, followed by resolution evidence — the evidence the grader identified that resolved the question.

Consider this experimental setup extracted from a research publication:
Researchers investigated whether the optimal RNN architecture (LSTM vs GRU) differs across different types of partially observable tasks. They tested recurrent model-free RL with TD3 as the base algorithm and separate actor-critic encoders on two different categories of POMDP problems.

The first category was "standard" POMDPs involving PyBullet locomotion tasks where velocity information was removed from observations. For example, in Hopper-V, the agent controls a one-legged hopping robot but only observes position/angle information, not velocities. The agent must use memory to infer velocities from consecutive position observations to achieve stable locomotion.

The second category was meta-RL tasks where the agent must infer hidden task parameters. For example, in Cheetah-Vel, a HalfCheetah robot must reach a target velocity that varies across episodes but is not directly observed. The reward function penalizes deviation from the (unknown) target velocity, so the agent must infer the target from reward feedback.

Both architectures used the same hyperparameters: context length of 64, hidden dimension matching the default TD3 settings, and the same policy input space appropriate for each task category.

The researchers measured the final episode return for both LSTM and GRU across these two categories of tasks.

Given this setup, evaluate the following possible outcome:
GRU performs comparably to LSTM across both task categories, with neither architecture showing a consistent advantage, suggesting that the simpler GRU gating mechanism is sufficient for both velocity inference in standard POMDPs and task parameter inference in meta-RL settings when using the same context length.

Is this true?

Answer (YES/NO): NO